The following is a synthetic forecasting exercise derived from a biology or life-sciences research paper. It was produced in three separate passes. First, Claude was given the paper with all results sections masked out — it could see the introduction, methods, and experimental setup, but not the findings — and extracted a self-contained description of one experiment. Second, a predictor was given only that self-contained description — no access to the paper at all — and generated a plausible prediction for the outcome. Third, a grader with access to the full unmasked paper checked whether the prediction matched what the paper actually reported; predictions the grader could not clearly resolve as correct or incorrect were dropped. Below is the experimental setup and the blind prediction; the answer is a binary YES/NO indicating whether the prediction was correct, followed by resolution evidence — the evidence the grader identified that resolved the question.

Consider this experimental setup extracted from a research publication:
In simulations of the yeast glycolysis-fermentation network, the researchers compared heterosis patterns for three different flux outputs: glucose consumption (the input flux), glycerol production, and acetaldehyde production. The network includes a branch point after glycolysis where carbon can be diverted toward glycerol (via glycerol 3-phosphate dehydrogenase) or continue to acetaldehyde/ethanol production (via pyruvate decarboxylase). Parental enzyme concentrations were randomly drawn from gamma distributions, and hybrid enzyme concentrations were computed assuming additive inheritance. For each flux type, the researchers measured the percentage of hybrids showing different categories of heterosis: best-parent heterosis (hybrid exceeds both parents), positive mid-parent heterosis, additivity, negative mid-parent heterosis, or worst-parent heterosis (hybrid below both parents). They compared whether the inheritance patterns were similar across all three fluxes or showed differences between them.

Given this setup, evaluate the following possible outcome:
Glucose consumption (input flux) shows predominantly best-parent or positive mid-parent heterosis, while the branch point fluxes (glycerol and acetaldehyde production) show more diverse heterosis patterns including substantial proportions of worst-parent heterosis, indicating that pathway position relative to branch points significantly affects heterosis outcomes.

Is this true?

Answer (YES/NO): NO